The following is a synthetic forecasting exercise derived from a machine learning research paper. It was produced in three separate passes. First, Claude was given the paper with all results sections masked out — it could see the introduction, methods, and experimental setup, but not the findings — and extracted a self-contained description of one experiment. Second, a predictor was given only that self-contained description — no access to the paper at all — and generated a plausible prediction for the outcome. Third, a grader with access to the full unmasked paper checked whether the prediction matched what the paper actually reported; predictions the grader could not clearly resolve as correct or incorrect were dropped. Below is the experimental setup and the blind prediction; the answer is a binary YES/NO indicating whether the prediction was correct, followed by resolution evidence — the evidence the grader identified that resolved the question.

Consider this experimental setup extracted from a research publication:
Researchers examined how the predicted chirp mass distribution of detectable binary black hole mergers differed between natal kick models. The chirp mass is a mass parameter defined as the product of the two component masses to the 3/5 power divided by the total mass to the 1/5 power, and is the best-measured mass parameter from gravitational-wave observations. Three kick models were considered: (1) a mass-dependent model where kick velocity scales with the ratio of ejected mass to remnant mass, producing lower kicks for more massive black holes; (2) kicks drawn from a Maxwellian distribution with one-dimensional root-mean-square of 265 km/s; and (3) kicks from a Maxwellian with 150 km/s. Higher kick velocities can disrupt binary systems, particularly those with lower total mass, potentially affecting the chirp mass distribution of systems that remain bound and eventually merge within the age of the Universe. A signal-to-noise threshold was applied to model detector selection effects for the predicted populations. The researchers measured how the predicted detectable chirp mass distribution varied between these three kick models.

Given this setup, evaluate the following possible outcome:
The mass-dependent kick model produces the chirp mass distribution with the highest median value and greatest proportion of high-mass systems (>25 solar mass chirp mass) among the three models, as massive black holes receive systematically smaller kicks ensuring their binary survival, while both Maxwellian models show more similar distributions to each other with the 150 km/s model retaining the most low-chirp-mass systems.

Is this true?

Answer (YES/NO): NO